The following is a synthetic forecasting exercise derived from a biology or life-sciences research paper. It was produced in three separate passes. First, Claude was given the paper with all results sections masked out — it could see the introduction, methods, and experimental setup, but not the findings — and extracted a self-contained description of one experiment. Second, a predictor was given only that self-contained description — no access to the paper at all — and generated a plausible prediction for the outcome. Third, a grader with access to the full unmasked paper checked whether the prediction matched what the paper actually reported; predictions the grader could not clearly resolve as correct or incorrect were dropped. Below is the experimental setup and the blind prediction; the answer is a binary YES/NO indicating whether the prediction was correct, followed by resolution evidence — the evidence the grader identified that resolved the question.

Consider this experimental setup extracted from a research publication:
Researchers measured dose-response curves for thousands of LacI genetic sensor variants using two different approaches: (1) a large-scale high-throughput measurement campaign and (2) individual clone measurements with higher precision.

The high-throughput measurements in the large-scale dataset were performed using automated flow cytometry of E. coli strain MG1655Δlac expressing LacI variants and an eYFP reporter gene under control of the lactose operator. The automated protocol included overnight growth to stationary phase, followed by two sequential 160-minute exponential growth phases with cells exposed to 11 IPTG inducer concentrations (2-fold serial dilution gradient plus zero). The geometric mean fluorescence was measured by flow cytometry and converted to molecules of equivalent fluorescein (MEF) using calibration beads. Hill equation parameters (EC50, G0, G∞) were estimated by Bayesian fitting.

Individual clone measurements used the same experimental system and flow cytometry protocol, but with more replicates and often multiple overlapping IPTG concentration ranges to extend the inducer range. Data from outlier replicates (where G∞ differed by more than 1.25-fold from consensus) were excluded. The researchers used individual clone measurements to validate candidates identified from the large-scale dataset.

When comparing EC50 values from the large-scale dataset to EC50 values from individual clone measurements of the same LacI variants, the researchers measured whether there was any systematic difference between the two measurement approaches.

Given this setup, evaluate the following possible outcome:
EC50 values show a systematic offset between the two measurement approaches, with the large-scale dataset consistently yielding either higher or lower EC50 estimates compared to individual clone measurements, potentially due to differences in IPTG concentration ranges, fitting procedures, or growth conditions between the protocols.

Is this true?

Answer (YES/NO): NO